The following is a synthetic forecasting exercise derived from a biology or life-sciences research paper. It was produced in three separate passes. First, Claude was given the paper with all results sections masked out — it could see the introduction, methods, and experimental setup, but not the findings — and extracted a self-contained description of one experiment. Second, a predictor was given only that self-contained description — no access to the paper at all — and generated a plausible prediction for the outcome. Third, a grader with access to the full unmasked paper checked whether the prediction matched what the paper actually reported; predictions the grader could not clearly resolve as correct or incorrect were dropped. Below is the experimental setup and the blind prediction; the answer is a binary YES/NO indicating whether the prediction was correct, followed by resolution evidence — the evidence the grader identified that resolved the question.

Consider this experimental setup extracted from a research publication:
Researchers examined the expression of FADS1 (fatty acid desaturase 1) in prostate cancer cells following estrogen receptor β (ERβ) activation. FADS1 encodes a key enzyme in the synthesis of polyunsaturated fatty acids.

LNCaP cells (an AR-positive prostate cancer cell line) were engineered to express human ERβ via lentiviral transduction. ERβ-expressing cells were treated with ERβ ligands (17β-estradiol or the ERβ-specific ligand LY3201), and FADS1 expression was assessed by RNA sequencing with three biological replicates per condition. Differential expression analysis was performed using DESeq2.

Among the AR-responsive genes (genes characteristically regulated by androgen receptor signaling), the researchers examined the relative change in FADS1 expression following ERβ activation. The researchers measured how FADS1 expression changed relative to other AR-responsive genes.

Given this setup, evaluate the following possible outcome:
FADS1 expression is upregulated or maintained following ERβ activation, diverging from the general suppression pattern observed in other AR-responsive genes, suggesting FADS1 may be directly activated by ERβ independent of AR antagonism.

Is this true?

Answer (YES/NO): YES